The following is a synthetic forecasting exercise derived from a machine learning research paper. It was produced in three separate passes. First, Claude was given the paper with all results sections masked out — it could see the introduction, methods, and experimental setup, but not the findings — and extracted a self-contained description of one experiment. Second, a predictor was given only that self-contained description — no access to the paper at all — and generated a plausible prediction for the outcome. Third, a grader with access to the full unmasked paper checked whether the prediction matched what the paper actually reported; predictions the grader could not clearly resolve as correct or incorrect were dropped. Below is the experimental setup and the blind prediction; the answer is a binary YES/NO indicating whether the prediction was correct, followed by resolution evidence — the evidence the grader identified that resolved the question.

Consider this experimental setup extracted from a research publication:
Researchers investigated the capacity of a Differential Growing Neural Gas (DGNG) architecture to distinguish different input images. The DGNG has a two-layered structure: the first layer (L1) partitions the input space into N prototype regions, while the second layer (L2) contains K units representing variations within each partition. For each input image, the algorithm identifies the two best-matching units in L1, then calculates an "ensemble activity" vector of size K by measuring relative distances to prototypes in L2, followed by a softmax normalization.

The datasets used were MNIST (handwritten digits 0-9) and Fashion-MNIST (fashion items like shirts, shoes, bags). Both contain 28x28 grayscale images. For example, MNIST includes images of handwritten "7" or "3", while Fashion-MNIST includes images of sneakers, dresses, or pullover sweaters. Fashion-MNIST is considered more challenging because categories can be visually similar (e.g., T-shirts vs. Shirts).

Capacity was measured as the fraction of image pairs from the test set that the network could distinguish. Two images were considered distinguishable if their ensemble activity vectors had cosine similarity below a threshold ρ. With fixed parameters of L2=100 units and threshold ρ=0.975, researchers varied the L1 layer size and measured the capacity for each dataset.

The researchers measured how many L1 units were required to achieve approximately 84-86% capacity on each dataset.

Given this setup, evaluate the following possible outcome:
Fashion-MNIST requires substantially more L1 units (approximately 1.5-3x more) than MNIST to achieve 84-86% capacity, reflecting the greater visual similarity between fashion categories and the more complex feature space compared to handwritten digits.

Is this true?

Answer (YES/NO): NO